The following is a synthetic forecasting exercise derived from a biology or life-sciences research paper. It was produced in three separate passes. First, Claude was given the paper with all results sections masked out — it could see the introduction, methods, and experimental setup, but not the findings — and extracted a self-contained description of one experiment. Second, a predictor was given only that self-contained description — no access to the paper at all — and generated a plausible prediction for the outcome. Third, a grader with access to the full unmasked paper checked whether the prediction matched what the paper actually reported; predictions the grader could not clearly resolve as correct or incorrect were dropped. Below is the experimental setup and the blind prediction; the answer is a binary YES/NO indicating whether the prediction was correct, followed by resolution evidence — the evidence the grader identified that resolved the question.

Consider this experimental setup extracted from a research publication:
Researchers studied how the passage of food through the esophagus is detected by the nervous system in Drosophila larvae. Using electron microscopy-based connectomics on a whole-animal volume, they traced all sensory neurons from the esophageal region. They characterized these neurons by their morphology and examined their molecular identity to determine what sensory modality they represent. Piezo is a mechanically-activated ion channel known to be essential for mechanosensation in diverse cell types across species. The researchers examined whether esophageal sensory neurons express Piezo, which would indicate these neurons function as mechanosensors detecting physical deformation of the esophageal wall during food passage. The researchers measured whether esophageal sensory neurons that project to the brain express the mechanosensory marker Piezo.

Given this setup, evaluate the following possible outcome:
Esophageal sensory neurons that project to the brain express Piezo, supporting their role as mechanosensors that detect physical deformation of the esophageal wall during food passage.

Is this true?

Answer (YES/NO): YES